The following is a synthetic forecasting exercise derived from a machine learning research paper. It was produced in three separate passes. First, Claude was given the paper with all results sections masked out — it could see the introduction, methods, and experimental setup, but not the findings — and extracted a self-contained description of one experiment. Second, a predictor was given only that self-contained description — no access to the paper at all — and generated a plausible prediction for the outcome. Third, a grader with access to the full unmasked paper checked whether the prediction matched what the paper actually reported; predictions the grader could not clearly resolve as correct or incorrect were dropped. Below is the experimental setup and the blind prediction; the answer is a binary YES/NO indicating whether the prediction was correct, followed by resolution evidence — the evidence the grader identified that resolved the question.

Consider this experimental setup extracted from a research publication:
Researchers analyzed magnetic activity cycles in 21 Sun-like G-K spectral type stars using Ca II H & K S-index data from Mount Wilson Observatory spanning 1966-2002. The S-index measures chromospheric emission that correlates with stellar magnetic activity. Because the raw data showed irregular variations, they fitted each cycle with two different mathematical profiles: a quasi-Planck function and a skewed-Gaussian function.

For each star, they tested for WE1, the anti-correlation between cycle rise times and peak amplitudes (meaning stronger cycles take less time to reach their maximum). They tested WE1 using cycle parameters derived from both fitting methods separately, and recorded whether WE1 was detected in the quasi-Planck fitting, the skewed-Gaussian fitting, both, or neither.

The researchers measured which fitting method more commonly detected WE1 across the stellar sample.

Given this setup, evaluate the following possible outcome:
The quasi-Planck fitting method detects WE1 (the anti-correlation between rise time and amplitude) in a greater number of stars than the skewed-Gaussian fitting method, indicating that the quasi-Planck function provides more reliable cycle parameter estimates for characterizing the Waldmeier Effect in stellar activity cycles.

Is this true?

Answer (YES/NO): NO